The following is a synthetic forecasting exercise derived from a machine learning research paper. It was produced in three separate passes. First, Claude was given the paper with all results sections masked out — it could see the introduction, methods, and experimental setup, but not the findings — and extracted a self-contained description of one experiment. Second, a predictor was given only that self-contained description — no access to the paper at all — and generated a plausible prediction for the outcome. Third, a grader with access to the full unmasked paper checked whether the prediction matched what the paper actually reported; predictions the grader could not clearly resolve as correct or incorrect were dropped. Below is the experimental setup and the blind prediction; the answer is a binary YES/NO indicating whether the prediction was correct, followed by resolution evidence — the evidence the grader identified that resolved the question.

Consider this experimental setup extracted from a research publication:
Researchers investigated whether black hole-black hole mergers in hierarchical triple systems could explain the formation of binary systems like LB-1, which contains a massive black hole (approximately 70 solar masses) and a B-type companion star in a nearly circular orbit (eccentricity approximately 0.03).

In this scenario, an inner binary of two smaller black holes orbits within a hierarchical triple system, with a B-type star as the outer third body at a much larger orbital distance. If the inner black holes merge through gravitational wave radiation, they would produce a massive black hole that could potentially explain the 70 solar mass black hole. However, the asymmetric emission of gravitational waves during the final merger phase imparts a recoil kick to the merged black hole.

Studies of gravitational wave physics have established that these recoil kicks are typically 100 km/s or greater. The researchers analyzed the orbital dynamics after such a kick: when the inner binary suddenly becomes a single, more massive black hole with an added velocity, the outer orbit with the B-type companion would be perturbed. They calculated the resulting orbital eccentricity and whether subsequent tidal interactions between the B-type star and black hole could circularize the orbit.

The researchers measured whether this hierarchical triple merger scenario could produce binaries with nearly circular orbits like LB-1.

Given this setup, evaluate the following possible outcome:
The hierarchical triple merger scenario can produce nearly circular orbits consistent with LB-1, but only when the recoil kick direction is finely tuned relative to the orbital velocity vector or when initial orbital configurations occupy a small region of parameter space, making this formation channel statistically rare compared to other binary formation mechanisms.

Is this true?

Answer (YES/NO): NO